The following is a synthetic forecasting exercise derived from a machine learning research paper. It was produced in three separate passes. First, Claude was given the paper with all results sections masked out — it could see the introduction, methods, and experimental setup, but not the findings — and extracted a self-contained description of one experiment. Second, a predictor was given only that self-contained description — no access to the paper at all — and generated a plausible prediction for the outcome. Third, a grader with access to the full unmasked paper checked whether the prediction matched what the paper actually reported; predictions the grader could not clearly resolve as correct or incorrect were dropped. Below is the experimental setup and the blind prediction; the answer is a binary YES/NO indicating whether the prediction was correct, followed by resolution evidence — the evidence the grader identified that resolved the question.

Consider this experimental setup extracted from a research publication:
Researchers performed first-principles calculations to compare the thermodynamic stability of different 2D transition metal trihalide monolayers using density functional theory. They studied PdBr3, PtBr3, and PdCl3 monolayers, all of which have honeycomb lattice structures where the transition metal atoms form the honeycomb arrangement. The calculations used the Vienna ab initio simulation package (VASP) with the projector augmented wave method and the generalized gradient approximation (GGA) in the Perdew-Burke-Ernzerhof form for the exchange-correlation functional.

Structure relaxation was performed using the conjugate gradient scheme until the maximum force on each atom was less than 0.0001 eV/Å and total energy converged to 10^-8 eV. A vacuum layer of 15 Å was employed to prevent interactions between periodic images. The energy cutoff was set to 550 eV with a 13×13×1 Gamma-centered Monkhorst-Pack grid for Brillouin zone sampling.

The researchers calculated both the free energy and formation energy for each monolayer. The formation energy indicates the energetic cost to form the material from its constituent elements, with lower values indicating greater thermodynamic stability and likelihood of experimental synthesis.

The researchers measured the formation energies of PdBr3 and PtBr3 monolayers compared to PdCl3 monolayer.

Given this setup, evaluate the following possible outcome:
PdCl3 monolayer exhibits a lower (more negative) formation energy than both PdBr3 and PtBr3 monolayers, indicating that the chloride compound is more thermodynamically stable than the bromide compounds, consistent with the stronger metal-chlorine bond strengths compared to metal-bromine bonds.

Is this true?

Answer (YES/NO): NO